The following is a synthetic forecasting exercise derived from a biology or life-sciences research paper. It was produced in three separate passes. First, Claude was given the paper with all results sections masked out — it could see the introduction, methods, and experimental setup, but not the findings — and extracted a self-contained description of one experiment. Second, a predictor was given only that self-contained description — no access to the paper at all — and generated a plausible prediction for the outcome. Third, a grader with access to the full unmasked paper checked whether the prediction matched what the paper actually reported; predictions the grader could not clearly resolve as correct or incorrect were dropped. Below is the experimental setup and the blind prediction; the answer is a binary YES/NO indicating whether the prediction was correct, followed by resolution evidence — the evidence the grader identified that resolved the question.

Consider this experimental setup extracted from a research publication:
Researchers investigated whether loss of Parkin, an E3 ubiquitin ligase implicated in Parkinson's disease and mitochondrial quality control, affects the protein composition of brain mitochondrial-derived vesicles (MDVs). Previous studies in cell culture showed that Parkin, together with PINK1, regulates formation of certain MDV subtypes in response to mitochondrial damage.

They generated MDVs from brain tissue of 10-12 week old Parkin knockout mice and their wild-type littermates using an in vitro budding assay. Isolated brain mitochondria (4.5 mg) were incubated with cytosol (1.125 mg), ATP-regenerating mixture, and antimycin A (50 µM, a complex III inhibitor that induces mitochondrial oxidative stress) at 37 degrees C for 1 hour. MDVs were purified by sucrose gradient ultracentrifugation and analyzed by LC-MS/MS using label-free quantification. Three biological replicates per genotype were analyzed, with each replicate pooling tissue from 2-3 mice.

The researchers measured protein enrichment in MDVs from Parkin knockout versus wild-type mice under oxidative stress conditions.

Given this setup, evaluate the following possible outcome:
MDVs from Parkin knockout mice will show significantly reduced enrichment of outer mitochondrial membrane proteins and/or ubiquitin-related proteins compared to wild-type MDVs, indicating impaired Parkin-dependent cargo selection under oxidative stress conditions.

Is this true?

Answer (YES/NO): NO